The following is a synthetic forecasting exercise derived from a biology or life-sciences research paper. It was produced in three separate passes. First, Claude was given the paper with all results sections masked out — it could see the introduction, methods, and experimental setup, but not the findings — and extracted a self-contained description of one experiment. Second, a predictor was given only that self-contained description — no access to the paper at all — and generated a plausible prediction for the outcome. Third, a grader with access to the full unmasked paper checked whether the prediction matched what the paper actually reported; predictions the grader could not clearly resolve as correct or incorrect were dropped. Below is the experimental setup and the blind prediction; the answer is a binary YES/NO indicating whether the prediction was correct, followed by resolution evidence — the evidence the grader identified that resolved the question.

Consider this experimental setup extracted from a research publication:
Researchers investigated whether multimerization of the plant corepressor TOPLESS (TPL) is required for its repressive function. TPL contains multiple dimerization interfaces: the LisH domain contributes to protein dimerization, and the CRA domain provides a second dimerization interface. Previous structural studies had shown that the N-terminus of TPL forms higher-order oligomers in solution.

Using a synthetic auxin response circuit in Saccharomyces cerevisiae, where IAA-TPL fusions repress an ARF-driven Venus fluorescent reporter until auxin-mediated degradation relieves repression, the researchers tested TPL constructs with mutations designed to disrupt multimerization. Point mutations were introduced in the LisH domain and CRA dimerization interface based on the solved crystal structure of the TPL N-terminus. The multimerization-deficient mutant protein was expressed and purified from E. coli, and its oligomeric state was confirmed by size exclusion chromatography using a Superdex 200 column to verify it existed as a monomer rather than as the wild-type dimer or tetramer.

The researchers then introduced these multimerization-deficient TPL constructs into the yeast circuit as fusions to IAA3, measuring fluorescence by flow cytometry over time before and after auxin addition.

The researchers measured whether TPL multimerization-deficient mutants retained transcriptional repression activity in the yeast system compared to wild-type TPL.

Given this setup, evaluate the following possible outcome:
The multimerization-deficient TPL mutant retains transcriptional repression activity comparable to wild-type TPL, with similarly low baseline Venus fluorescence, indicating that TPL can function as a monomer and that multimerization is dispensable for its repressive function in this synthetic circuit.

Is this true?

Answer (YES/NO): YES